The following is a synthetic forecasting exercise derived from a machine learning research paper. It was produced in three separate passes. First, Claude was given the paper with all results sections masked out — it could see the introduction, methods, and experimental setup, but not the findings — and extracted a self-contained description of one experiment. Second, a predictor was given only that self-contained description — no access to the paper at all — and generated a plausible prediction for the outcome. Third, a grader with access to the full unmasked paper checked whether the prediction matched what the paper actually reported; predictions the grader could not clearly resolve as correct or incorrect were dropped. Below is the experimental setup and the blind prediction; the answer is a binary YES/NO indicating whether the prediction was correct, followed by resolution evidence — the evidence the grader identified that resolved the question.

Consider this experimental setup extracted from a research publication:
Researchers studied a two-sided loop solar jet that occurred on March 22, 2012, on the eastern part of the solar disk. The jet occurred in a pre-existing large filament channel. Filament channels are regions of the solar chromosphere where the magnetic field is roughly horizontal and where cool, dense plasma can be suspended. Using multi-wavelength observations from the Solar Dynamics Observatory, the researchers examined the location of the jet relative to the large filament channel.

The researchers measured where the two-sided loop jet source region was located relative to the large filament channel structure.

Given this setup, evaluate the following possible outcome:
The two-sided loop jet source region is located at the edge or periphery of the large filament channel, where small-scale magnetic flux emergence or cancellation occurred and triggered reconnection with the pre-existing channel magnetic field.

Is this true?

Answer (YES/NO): YES